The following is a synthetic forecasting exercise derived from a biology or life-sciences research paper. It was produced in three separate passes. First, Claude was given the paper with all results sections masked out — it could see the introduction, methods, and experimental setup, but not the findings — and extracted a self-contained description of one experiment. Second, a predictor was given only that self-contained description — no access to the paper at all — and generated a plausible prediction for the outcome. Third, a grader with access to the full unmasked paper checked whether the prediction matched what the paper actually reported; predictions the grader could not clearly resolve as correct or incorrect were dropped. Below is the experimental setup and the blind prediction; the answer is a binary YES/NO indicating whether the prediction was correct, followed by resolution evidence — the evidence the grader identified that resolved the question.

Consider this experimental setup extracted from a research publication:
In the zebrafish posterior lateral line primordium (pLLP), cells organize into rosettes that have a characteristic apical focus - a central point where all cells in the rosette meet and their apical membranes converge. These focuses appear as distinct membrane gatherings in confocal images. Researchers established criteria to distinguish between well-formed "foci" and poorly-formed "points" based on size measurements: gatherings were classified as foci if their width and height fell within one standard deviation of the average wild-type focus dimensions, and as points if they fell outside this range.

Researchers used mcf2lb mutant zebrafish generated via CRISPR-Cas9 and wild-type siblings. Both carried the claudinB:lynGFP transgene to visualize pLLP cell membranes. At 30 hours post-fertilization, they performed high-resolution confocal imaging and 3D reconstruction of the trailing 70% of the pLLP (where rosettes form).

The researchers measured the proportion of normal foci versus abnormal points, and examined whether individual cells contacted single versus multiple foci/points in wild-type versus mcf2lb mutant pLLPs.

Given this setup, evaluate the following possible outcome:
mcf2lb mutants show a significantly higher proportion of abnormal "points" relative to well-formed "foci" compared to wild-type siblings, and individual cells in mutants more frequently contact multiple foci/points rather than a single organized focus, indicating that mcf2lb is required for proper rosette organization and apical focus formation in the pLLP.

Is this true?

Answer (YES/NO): YES